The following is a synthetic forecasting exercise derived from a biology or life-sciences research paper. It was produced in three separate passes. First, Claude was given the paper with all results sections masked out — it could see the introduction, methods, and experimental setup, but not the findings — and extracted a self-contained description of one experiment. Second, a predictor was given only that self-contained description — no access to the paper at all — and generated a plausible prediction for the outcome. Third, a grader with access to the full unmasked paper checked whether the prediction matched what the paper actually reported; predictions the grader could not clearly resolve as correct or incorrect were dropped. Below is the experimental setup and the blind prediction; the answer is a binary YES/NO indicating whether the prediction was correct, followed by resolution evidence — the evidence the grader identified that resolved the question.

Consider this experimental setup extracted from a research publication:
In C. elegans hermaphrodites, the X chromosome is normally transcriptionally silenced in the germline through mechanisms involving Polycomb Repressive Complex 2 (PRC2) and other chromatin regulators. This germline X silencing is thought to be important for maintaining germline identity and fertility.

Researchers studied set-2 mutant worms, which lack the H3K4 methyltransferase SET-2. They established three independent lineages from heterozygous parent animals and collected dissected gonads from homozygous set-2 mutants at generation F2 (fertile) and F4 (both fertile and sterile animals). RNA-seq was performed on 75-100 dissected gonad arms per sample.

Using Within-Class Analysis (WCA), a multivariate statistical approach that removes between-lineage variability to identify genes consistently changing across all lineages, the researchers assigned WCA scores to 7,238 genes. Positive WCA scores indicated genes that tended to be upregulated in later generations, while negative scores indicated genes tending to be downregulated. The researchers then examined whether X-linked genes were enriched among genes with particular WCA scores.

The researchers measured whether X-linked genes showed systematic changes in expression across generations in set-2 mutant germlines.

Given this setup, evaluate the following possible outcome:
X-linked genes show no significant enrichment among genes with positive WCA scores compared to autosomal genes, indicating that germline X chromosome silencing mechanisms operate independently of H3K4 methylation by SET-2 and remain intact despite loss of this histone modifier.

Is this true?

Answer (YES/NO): NO